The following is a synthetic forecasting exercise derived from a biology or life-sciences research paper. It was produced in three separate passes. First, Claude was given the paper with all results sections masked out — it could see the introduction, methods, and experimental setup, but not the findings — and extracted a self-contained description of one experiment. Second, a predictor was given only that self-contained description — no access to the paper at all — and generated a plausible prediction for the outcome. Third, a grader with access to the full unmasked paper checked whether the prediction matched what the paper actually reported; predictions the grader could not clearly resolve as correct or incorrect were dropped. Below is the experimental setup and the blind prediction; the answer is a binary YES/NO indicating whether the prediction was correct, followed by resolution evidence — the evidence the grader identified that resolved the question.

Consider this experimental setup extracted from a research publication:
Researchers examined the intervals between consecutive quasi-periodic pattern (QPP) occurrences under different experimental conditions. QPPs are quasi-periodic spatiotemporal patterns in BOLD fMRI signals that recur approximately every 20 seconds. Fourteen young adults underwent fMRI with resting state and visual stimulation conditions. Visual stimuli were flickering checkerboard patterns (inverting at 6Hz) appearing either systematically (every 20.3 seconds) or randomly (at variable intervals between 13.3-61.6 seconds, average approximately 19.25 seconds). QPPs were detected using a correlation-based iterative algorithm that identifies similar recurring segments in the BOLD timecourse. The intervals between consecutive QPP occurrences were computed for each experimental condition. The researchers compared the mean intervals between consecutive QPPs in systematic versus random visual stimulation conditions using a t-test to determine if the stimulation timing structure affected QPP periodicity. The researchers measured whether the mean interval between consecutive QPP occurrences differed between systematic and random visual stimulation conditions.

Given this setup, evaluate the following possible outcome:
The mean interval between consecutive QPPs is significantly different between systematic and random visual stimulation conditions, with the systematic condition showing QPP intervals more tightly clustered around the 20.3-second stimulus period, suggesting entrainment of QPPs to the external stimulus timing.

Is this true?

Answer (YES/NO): NO